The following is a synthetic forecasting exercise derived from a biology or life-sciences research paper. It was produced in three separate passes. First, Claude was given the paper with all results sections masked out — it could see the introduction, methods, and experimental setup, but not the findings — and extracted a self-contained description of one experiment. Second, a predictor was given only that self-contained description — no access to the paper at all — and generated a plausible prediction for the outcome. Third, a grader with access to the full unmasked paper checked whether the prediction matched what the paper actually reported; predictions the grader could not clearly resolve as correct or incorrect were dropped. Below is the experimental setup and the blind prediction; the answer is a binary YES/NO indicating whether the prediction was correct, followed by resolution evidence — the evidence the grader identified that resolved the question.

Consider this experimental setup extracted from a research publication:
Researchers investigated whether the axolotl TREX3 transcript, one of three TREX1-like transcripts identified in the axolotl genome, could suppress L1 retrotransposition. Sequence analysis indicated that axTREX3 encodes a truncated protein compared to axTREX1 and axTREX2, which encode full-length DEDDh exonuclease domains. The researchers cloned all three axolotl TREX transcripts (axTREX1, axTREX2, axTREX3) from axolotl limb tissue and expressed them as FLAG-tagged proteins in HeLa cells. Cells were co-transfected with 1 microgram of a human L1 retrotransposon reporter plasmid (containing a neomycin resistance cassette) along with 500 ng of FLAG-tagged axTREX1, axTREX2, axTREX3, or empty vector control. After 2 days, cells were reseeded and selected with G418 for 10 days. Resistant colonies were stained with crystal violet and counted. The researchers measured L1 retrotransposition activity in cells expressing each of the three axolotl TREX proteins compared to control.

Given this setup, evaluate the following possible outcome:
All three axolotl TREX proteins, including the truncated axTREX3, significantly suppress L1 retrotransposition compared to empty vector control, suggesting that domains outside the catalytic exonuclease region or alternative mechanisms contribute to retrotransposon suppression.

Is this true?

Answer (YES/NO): NO